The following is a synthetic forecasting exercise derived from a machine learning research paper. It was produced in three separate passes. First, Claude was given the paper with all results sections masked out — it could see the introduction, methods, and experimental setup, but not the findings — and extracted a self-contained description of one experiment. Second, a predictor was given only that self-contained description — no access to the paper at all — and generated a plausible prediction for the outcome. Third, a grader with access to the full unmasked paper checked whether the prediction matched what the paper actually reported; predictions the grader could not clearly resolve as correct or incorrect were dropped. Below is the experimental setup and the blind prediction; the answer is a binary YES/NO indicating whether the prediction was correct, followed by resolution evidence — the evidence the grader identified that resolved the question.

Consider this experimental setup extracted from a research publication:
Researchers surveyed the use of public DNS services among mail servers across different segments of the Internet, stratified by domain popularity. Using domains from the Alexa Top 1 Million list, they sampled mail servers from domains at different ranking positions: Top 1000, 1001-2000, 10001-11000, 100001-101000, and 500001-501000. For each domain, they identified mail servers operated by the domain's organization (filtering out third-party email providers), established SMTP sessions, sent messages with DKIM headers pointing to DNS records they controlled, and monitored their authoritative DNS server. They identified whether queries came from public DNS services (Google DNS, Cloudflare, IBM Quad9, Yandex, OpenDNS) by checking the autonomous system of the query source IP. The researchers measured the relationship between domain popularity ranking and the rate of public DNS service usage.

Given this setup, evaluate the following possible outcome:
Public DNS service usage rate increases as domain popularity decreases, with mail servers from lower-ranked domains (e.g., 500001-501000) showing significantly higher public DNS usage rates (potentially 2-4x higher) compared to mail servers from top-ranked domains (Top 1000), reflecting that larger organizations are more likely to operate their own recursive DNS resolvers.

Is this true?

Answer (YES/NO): NO